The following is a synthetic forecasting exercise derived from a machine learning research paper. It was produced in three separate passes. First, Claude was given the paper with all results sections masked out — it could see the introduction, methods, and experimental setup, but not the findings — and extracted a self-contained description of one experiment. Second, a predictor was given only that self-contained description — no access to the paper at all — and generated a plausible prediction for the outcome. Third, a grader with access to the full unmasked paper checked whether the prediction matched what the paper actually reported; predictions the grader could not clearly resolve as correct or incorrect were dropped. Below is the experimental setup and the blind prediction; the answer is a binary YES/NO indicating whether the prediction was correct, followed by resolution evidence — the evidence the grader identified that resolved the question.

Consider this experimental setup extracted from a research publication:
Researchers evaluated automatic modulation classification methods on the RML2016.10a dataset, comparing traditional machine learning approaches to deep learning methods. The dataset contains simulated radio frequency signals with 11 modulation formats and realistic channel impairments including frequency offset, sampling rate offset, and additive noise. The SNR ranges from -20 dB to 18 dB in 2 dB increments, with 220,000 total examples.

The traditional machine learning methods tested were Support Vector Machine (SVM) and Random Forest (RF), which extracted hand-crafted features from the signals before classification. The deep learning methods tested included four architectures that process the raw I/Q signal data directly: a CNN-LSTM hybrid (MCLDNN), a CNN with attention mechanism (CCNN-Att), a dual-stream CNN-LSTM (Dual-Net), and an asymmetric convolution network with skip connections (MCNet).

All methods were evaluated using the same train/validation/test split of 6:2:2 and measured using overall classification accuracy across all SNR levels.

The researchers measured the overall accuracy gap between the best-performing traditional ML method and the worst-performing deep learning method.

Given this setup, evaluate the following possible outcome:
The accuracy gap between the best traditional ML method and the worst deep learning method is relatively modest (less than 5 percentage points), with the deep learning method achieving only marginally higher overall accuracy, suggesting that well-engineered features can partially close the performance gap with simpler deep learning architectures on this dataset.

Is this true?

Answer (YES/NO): NO